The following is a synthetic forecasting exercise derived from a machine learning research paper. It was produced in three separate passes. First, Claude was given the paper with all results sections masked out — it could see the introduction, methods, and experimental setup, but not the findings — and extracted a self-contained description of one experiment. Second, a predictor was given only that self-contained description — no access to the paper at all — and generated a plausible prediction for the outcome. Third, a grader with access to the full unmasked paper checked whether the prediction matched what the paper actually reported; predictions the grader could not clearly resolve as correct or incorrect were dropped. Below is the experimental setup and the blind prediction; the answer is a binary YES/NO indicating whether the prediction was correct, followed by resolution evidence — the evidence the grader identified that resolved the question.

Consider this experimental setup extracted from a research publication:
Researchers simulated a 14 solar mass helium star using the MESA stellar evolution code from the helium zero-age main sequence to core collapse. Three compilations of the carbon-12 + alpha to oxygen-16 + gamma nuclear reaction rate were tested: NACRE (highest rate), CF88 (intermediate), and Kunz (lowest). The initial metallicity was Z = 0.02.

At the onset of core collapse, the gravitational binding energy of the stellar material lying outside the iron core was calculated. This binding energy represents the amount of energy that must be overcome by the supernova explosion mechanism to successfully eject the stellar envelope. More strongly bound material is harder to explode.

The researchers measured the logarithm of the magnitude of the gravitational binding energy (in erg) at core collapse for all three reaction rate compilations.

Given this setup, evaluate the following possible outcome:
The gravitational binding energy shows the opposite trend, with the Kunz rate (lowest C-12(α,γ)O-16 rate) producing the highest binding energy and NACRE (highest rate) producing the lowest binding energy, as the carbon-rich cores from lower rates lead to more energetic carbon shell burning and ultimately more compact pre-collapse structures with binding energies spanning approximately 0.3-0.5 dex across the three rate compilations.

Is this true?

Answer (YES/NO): NO